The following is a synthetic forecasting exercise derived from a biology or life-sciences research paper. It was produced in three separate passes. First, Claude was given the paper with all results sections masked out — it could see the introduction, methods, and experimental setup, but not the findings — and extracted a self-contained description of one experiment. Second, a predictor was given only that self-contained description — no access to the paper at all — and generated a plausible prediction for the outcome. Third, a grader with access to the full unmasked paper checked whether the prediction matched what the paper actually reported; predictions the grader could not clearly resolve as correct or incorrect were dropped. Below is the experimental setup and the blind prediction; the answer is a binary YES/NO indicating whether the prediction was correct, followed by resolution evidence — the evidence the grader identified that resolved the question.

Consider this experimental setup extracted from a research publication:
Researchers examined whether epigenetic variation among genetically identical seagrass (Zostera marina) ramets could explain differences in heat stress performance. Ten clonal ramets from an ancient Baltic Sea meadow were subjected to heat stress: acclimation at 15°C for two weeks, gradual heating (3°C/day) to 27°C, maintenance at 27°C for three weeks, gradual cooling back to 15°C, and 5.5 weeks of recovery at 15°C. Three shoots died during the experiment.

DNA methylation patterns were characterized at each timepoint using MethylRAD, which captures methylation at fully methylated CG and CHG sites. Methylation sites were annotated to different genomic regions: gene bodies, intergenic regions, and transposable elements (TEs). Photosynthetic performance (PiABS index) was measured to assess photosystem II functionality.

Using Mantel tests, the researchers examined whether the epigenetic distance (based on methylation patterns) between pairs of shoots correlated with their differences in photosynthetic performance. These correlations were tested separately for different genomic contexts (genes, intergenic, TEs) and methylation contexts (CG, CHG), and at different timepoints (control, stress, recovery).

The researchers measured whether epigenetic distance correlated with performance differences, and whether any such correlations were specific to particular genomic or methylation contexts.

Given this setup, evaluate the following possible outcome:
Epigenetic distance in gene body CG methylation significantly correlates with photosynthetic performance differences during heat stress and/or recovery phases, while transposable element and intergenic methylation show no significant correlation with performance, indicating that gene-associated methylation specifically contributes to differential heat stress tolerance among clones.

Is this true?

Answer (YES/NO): NO